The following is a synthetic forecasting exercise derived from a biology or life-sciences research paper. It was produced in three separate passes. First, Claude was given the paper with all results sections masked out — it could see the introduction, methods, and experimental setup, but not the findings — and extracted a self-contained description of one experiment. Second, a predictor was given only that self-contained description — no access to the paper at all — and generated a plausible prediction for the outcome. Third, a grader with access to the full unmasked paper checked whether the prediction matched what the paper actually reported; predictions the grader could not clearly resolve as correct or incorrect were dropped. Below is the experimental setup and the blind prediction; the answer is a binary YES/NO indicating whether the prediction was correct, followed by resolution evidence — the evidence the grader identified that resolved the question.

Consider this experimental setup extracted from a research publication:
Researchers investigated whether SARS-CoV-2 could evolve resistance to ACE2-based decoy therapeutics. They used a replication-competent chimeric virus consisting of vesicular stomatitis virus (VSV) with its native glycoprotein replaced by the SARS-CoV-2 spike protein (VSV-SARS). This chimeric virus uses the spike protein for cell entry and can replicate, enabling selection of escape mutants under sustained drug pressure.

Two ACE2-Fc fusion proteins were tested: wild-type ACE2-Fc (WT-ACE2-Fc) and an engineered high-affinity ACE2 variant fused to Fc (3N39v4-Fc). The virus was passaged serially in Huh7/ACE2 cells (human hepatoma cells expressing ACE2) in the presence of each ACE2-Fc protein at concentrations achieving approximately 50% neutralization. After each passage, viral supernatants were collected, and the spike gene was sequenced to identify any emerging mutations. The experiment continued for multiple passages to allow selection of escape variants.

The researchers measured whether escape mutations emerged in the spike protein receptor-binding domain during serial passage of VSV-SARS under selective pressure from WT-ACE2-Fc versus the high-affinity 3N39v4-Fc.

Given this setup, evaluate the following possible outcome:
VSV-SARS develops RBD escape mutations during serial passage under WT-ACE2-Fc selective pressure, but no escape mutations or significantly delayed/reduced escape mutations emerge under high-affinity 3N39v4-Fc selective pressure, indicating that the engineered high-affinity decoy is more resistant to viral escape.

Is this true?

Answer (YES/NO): YES